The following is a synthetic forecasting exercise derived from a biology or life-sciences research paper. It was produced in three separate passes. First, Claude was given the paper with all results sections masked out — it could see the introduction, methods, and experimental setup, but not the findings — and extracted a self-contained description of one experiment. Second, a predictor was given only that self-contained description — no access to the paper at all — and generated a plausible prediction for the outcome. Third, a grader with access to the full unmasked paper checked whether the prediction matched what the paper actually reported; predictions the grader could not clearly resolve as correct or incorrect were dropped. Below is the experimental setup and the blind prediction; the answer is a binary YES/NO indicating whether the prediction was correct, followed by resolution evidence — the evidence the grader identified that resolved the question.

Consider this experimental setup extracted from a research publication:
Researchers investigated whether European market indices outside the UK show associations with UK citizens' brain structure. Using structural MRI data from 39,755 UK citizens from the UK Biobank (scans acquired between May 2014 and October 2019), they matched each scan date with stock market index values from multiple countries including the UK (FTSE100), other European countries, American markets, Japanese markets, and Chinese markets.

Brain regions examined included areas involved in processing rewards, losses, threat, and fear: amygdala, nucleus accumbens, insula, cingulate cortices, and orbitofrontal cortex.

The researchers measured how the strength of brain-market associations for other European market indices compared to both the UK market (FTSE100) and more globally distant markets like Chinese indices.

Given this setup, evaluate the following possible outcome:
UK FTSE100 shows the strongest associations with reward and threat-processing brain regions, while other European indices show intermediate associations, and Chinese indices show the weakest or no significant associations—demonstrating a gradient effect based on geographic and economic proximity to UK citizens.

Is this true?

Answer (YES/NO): NO